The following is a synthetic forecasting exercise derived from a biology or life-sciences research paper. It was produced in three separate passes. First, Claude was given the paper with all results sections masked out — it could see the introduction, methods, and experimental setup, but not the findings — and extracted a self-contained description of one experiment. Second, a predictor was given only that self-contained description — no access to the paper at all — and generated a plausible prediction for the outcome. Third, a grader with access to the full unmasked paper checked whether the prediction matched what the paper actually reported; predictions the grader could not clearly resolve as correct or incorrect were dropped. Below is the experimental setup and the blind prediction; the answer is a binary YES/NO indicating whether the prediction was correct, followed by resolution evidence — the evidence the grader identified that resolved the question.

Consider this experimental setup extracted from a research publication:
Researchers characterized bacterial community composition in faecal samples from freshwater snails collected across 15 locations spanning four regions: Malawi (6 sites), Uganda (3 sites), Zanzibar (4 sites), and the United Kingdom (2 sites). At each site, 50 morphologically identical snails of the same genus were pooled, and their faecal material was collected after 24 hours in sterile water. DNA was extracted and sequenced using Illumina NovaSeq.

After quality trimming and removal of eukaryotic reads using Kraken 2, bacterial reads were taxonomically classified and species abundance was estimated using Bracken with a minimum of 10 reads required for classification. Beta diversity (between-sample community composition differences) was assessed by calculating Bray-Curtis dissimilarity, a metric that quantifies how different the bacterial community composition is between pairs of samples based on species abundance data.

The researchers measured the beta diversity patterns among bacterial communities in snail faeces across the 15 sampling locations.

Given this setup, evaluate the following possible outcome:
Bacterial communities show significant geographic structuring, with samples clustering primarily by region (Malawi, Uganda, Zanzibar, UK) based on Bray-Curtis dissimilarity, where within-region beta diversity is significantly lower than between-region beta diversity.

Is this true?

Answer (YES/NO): NO